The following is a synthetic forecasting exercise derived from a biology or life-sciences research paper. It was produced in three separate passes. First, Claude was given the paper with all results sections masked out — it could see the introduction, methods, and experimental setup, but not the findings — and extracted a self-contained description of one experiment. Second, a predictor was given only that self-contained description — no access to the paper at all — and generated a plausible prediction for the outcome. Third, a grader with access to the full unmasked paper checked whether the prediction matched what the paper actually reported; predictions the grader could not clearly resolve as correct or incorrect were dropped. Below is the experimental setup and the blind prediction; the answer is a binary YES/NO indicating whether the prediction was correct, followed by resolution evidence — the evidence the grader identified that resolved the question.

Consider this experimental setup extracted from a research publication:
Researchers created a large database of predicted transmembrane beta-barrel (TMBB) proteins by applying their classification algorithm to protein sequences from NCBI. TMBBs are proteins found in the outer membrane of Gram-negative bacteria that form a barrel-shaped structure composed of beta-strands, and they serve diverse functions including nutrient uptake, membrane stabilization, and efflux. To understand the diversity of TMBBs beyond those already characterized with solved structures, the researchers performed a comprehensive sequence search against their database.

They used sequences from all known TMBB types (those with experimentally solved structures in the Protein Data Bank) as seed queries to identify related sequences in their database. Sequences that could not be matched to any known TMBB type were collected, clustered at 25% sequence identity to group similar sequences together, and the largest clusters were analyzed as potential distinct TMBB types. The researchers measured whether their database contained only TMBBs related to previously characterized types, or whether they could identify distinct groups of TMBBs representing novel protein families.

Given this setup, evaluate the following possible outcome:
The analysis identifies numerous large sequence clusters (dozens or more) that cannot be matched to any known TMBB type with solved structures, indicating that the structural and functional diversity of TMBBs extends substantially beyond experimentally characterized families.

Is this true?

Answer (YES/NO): NO